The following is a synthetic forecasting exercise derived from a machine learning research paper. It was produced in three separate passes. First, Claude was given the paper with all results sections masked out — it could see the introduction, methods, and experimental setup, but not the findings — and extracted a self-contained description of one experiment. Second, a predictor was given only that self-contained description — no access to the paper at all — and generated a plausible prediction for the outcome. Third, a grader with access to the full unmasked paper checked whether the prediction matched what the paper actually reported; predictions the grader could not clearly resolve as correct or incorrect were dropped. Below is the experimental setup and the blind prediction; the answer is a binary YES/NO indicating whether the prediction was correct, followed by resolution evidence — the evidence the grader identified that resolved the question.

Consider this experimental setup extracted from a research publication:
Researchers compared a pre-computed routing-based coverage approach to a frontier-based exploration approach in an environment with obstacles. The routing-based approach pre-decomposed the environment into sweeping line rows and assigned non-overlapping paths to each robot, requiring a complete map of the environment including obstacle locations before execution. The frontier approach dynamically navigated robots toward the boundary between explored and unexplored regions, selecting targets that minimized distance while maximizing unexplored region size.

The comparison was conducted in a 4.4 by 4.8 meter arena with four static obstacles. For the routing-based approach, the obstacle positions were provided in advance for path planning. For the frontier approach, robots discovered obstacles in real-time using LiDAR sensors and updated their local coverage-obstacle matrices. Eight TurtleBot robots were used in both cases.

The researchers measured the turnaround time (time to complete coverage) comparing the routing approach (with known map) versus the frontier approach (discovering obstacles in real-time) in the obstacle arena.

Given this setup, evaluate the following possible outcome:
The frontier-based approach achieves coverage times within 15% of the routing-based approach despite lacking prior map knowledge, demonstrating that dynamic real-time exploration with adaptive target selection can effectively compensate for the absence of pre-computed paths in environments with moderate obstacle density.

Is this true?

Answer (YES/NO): NO